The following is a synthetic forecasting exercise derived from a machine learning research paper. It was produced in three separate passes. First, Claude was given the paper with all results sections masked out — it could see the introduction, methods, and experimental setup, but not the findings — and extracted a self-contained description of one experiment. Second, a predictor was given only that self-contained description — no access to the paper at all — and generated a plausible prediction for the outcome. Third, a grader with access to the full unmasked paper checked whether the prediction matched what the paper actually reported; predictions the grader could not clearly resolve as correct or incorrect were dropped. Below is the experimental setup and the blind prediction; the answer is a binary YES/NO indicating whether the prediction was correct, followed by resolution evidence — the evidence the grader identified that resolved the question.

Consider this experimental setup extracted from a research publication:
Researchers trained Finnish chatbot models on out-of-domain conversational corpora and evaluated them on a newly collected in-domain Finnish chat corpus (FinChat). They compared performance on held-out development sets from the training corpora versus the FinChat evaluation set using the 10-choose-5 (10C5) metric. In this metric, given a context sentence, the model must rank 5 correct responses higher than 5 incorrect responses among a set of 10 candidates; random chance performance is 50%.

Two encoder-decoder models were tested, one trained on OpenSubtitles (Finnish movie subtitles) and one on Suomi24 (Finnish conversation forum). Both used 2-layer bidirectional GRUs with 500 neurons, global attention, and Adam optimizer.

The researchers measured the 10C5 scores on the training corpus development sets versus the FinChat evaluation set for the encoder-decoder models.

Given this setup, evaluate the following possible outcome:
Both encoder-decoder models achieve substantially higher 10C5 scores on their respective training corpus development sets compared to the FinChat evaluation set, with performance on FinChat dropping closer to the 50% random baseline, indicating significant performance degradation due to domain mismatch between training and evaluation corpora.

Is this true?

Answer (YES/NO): NO